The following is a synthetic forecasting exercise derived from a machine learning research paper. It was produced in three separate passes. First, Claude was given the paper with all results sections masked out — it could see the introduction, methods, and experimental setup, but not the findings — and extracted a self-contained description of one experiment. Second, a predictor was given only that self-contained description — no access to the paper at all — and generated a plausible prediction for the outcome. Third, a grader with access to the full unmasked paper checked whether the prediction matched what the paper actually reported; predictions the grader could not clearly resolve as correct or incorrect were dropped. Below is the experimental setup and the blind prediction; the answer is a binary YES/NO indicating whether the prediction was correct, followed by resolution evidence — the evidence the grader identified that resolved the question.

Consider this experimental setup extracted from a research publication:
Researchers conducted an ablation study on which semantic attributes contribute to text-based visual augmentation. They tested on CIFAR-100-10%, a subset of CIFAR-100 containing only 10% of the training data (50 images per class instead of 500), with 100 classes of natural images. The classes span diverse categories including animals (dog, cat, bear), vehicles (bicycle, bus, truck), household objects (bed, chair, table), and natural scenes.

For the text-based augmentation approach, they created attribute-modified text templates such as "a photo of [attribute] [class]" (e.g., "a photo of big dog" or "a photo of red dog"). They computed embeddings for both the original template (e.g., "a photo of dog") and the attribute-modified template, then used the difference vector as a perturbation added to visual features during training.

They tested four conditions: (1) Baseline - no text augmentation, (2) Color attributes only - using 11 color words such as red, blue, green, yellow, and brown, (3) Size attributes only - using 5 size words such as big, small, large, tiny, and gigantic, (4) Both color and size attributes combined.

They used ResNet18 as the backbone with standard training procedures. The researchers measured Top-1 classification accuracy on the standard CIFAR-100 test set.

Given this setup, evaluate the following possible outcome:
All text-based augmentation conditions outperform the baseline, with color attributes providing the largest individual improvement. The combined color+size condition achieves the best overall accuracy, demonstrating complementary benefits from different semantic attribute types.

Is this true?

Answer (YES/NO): NO